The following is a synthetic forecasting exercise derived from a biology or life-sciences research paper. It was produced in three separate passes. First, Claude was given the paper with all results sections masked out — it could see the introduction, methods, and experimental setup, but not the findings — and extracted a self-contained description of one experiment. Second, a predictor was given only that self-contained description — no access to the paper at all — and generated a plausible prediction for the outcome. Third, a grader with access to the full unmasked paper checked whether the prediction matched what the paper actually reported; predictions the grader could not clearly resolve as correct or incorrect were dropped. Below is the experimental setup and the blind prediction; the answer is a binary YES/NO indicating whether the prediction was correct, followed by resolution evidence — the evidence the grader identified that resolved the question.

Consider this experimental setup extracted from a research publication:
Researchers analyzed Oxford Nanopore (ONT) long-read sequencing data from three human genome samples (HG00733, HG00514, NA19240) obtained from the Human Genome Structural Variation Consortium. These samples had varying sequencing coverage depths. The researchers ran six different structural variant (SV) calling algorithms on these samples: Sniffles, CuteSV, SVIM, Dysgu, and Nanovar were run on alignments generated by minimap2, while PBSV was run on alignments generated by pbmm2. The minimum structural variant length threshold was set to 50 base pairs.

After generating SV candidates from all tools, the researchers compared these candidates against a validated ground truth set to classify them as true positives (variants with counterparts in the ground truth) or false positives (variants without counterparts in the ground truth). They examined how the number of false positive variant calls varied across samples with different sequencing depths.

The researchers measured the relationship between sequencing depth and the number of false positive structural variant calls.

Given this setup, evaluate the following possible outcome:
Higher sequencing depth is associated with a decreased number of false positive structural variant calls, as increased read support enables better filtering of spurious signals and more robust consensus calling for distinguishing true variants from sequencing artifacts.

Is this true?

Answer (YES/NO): NO